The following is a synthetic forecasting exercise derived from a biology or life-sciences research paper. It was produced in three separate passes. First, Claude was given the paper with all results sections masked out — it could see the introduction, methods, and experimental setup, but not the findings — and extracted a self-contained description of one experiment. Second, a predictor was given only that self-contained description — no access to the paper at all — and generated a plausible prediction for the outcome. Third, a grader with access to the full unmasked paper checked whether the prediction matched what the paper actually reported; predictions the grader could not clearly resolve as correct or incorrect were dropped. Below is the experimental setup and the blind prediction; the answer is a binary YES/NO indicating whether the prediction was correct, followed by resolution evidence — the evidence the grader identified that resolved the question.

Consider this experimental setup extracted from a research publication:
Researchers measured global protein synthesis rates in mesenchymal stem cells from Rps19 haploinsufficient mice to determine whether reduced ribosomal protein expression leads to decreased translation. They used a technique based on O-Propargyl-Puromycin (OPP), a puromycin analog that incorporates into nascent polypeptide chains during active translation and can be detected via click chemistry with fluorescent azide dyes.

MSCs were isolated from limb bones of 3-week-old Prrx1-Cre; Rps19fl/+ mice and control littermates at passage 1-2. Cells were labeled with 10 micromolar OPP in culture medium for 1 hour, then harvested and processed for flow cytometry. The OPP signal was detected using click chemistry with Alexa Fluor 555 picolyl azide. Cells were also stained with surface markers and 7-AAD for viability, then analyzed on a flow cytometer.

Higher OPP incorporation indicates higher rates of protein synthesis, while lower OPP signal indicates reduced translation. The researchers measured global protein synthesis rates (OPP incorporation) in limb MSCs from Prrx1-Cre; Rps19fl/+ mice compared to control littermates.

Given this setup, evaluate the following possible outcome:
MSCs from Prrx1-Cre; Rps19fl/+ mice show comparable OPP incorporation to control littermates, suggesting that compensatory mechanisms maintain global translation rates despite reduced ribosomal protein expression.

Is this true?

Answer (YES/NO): NO